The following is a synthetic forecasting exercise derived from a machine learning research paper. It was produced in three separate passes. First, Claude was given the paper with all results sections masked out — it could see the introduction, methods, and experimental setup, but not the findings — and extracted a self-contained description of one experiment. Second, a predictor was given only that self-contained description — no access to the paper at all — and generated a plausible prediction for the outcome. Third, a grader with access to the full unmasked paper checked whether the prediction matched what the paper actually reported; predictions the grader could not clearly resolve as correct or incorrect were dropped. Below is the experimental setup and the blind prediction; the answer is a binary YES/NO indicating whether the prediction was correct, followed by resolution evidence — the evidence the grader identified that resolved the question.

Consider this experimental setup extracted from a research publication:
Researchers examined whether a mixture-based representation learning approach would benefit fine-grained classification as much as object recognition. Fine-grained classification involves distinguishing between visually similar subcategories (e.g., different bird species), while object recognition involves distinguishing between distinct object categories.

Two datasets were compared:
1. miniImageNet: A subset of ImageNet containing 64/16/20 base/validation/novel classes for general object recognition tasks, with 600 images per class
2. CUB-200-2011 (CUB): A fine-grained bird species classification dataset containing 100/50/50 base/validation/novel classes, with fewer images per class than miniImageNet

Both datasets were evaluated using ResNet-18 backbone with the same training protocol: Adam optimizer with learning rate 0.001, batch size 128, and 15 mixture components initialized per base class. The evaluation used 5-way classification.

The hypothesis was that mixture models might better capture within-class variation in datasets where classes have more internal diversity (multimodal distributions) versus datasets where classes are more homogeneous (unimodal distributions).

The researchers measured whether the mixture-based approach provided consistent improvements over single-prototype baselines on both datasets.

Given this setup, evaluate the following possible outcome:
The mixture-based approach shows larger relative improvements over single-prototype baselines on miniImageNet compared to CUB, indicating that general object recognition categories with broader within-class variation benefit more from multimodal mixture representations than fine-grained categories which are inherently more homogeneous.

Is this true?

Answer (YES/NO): YES